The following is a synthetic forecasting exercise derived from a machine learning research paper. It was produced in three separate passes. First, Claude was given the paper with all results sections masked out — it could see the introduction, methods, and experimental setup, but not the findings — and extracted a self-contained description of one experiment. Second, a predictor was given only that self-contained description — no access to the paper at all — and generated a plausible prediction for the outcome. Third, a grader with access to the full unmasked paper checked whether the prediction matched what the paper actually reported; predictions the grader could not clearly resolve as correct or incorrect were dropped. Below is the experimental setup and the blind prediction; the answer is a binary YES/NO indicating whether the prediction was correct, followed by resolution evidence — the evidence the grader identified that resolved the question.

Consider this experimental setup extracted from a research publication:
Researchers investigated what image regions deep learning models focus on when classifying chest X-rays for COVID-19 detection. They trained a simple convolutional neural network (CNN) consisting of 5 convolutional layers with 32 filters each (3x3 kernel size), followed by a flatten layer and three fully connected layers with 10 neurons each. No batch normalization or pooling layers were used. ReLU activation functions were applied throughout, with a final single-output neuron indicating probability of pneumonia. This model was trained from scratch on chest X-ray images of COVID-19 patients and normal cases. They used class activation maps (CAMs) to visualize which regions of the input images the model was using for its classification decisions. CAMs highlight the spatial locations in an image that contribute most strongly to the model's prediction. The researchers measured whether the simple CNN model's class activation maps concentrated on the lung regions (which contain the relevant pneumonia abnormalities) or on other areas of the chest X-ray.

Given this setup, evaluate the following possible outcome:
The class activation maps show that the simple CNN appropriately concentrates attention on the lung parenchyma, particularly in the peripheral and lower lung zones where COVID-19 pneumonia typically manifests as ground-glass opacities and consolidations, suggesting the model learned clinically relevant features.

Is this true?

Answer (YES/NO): NO